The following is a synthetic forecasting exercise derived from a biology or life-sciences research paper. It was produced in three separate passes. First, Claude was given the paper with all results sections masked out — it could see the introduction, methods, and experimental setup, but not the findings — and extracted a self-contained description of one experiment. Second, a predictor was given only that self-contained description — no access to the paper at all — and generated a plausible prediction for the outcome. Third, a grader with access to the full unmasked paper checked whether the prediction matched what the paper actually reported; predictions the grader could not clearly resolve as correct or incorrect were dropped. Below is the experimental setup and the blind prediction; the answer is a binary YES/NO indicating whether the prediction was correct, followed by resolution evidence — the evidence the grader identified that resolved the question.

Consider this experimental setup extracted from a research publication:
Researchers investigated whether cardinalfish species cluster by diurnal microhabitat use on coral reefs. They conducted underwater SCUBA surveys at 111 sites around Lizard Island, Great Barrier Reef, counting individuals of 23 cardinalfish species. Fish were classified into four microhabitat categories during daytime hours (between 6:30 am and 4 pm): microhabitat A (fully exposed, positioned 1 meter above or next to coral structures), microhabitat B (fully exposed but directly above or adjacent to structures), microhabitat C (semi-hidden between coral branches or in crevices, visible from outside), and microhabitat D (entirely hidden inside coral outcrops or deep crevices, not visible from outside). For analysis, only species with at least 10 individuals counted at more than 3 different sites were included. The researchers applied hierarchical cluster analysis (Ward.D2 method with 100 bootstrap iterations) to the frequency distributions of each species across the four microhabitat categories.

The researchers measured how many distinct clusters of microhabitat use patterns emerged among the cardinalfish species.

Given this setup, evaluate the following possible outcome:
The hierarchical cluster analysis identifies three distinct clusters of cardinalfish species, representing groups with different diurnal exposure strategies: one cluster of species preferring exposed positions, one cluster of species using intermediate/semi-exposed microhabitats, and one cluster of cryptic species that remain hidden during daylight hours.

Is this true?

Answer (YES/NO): NO